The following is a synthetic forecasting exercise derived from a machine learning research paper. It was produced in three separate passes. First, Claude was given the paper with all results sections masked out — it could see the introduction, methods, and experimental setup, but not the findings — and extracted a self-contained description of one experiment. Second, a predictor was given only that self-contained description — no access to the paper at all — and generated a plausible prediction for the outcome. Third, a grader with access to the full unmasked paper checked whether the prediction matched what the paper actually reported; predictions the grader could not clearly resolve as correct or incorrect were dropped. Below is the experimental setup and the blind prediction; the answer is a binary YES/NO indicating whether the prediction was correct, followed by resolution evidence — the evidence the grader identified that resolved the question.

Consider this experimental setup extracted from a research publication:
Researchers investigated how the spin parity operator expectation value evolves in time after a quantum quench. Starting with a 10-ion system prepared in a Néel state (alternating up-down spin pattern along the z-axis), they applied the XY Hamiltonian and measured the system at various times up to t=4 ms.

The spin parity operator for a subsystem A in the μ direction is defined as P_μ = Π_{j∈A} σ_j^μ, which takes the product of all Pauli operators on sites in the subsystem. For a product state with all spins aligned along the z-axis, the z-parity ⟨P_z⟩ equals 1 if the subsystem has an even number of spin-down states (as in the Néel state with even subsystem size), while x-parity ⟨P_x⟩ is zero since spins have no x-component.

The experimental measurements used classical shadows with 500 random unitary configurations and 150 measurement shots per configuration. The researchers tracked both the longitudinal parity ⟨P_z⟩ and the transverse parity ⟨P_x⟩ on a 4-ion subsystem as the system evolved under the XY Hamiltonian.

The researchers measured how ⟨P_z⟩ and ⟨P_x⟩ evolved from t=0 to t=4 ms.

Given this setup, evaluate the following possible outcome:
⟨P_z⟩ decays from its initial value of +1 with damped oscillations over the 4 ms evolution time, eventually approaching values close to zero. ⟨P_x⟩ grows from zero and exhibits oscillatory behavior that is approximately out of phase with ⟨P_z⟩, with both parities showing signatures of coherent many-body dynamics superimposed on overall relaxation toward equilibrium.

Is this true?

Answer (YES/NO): NO